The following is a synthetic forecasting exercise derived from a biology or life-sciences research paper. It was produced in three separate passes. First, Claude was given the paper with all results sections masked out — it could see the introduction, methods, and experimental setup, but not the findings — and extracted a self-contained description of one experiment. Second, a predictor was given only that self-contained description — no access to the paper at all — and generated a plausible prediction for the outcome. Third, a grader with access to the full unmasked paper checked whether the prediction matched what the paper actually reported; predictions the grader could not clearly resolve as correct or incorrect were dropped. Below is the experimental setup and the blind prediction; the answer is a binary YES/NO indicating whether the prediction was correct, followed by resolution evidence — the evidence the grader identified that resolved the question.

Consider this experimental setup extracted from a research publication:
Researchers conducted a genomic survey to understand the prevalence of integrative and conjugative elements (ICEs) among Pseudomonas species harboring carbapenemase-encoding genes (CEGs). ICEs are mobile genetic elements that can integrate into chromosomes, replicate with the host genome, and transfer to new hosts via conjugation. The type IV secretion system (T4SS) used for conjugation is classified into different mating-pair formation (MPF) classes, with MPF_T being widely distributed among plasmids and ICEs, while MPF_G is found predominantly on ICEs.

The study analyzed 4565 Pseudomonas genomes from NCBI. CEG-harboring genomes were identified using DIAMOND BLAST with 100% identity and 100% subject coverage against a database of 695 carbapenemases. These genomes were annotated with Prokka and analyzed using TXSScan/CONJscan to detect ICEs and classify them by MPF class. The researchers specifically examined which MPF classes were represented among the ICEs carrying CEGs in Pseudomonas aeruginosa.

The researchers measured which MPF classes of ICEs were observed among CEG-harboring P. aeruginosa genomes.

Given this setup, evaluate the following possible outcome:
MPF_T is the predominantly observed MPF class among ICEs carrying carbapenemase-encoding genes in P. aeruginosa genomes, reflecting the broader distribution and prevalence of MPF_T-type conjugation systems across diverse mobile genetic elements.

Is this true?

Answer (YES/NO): NO